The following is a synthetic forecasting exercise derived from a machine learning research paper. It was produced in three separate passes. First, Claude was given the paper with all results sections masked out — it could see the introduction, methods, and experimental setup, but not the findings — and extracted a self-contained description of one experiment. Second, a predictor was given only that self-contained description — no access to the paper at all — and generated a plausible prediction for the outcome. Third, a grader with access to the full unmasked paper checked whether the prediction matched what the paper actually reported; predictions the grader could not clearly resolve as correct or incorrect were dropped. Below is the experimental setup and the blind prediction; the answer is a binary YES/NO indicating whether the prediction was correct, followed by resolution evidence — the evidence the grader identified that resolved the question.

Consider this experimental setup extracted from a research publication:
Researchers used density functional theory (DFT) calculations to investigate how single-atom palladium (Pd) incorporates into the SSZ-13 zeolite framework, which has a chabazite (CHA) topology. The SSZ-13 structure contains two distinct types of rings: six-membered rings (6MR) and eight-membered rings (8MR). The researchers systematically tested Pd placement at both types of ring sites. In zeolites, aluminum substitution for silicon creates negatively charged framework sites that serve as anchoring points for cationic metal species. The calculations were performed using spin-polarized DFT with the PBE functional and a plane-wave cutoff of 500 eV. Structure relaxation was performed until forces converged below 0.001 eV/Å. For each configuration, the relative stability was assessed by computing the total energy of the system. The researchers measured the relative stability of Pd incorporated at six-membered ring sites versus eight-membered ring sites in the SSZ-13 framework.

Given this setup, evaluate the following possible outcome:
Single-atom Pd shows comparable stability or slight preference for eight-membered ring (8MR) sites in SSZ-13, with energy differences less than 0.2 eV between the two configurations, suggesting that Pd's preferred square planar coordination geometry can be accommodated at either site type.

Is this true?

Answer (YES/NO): NO